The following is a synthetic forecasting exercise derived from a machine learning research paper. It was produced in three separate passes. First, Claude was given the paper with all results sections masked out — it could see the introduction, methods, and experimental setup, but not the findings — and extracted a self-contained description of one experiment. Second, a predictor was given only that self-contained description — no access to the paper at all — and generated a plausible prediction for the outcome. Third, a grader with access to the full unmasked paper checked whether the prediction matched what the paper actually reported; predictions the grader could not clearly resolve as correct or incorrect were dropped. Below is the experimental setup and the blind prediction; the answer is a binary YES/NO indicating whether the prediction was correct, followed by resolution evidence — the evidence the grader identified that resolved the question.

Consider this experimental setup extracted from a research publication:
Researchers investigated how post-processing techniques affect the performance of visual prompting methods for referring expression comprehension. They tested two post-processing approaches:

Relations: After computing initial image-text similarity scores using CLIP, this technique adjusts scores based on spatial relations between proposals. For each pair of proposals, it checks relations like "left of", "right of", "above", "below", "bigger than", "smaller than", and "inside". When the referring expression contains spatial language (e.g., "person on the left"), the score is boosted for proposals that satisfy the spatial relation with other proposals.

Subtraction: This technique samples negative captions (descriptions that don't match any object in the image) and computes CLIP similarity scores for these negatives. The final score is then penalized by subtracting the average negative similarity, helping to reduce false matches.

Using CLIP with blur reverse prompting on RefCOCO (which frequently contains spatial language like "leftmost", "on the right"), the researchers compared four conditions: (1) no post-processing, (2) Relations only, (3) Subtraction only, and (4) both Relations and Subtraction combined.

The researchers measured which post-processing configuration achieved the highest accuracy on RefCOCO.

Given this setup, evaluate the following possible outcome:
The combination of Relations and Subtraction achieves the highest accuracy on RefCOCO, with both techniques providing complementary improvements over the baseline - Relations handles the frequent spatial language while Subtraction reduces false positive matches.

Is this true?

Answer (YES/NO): YES